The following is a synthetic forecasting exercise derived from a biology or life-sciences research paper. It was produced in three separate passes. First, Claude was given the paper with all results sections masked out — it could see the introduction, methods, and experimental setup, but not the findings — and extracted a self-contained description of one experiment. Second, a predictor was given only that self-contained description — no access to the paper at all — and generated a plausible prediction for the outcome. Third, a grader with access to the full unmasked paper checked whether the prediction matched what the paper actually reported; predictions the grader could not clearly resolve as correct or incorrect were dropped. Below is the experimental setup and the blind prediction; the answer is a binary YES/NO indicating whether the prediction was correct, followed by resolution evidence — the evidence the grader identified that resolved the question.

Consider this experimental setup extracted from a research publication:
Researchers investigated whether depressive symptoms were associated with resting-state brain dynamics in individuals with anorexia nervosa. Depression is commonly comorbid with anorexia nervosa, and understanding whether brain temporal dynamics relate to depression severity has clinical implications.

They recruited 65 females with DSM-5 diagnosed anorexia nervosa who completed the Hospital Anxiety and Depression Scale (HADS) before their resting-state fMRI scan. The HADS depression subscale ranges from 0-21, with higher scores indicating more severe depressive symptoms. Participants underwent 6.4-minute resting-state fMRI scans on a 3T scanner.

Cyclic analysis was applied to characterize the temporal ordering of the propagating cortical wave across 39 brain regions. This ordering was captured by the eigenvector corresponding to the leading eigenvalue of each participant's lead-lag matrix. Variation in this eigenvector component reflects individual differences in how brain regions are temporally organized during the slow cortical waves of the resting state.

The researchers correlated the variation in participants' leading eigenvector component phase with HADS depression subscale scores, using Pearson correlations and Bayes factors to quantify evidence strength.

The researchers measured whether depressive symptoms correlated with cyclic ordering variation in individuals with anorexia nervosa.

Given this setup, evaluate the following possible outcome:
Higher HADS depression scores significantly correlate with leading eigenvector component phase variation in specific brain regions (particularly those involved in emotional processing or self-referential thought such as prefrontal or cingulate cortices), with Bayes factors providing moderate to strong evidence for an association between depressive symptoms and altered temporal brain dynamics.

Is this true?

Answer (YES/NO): NO